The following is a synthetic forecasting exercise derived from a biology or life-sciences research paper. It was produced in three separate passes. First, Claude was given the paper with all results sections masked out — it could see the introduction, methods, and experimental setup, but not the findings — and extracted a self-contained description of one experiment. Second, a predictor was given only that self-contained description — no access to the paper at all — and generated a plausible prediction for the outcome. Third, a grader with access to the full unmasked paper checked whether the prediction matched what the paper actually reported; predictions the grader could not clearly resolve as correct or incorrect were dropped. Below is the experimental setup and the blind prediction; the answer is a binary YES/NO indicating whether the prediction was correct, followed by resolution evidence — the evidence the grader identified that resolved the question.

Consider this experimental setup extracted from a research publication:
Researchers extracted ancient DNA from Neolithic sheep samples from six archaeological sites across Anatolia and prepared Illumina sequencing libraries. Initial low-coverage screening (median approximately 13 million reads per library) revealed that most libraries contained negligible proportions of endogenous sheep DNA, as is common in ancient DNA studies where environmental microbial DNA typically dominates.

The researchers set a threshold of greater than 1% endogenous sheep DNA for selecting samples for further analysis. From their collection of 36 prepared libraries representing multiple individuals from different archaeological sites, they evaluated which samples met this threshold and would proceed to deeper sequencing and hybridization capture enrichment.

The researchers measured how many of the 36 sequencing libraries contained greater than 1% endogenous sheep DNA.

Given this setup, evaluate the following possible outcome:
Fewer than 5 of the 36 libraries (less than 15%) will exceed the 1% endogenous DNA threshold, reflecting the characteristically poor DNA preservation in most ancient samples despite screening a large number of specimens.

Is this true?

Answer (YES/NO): YES